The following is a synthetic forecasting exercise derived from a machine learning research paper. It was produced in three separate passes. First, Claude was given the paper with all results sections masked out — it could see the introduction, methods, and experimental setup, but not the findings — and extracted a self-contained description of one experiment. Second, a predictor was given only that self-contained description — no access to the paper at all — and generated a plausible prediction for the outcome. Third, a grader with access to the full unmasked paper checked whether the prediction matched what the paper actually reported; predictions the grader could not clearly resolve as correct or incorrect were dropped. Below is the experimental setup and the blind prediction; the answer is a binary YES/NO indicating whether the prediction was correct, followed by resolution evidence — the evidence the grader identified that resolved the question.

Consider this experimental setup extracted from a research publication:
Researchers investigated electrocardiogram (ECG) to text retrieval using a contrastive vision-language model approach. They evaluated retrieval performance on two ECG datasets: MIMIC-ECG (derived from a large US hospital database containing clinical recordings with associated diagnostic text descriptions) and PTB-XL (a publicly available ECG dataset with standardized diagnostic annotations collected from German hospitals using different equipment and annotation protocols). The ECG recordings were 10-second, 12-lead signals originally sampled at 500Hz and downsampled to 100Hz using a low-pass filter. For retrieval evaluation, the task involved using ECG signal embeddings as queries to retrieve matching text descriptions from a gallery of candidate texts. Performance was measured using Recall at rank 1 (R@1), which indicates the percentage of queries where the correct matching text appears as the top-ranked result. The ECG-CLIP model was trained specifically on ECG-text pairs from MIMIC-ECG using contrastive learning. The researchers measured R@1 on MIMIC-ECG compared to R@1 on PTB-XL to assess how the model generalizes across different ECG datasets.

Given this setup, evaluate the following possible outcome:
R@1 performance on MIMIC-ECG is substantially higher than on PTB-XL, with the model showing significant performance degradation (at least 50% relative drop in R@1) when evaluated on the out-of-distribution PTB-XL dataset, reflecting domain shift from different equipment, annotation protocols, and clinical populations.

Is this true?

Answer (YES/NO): YES